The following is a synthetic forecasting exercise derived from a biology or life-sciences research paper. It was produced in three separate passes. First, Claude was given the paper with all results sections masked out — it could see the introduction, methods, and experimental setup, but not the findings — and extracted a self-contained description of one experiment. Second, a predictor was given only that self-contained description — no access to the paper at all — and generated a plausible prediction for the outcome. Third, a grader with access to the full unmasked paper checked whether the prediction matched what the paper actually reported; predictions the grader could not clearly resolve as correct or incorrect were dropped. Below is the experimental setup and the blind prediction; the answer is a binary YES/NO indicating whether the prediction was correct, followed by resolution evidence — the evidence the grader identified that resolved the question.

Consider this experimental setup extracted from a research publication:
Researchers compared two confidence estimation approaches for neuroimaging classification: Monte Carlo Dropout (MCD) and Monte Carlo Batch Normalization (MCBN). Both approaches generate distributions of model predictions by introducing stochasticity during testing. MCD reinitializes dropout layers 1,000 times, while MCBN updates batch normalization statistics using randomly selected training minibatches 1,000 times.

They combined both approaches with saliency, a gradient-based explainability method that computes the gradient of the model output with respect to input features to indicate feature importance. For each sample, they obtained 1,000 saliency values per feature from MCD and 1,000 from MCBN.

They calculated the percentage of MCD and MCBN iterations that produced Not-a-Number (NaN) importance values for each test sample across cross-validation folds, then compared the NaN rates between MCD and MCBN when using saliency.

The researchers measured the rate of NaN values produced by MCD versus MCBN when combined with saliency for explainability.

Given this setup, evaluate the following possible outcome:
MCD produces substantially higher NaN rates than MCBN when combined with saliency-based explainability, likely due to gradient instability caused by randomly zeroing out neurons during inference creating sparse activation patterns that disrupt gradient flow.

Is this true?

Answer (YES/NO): YES